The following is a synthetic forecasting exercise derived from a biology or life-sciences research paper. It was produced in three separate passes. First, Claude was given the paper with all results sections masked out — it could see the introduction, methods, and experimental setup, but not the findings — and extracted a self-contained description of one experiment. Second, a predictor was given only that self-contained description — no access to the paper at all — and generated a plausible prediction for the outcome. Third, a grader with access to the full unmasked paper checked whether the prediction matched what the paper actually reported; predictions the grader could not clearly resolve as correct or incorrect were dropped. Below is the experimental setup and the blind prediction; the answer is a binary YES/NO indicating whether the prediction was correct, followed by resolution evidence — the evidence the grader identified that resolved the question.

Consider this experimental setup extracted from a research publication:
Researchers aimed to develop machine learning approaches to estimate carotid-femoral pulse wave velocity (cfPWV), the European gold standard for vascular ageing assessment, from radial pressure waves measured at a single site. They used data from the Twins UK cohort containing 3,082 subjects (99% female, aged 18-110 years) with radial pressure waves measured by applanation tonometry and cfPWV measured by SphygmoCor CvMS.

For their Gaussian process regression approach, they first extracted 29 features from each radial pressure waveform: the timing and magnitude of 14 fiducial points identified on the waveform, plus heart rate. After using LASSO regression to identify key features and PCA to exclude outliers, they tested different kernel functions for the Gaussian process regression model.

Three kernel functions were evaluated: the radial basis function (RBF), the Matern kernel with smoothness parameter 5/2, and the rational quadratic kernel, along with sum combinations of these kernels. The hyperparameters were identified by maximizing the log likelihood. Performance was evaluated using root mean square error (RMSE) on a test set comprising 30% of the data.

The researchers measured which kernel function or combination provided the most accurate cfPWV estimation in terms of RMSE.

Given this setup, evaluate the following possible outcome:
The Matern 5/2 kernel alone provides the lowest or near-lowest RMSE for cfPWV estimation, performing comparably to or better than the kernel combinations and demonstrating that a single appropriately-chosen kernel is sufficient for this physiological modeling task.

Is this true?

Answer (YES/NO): NO